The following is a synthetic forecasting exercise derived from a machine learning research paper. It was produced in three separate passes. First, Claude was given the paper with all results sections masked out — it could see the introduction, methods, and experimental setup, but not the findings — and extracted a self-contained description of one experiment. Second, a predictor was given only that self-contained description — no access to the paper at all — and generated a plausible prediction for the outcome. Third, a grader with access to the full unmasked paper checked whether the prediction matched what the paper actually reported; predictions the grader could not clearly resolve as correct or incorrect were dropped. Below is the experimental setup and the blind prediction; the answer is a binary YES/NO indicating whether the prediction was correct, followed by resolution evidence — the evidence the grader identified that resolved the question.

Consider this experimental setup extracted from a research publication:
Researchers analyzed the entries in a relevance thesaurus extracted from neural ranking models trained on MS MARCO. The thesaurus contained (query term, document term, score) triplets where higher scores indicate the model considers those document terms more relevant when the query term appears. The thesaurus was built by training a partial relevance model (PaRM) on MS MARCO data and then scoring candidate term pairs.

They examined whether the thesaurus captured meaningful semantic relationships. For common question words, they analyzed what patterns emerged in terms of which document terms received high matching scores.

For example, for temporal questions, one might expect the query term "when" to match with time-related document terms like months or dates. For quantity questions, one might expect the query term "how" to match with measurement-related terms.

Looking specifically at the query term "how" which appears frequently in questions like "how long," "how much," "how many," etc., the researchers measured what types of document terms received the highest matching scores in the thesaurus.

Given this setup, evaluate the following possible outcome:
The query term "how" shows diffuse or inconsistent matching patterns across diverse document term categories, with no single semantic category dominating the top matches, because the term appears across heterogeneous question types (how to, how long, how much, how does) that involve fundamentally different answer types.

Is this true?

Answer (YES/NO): NO